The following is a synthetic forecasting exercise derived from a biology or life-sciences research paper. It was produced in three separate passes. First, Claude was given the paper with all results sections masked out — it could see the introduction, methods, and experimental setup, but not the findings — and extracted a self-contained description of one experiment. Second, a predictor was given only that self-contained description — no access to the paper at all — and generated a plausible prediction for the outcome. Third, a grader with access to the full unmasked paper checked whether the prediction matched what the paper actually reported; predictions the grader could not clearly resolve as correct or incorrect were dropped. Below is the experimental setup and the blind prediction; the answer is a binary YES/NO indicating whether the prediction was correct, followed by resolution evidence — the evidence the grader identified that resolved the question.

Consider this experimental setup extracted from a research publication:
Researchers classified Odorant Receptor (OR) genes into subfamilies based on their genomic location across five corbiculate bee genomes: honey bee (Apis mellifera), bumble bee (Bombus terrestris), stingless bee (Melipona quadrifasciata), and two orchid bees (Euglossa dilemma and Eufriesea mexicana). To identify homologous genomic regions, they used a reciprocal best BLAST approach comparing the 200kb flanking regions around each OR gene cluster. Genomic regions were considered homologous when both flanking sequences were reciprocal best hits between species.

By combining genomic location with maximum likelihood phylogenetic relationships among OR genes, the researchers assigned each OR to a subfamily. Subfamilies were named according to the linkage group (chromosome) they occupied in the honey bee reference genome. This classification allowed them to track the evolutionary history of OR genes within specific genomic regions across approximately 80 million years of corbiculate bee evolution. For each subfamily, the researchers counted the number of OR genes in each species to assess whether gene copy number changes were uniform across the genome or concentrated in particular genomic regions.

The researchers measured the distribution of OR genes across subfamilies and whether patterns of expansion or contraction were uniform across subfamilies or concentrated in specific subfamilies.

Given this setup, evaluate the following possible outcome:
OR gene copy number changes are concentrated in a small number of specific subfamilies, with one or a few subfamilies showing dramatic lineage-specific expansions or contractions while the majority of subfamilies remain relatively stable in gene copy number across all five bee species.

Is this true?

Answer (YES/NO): YES